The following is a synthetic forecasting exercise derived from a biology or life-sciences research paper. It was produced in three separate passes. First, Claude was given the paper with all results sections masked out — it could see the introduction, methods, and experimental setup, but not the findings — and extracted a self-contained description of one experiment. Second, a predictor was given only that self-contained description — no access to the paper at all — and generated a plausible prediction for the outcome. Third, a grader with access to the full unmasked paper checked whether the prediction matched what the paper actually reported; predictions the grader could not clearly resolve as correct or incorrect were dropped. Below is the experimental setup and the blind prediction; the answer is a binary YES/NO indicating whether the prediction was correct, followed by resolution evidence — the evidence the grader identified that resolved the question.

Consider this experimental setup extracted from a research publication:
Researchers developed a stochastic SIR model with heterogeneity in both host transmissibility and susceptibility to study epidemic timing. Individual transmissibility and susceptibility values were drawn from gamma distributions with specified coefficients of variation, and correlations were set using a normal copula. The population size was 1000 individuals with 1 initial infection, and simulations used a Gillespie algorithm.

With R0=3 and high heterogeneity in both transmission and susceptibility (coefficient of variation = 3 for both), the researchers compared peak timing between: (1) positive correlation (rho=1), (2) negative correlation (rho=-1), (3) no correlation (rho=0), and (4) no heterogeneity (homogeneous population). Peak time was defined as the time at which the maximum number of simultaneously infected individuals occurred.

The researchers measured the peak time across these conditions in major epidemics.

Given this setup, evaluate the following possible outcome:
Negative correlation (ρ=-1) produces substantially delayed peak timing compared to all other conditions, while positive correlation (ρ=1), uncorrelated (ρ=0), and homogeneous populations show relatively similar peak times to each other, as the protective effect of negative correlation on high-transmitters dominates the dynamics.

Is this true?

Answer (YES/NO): NO